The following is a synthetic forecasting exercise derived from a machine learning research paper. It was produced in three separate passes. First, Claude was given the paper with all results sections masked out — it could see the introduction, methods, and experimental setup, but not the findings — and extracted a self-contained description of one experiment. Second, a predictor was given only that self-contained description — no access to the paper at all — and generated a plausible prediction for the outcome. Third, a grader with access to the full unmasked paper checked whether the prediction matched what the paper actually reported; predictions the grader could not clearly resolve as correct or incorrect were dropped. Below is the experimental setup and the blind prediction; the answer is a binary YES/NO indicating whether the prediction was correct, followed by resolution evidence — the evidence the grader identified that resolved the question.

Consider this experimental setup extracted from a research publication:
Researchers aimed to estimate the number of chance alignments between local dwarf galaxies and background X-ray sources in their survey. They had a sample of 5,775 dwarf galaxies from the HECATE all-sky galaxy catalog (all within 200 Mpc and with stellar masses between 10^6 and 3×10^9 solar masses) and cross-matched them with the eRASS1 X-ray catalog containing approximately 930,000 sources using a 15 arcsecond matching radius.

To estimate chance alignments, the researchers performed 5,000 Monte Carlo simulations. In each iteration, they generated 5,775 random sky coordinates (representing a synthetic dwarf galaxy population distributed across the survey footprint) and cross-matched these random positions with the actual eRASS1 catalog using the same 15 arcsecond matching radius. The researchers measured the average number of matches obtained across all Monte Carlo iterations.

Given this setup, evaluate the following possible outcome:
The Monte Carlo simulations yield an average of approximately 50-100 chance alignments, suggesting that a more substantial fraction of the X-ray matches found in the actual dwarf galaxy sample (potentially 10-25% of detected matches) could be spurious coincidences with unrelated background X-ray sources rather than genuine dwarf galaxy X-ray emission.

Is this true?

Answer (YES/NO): NO